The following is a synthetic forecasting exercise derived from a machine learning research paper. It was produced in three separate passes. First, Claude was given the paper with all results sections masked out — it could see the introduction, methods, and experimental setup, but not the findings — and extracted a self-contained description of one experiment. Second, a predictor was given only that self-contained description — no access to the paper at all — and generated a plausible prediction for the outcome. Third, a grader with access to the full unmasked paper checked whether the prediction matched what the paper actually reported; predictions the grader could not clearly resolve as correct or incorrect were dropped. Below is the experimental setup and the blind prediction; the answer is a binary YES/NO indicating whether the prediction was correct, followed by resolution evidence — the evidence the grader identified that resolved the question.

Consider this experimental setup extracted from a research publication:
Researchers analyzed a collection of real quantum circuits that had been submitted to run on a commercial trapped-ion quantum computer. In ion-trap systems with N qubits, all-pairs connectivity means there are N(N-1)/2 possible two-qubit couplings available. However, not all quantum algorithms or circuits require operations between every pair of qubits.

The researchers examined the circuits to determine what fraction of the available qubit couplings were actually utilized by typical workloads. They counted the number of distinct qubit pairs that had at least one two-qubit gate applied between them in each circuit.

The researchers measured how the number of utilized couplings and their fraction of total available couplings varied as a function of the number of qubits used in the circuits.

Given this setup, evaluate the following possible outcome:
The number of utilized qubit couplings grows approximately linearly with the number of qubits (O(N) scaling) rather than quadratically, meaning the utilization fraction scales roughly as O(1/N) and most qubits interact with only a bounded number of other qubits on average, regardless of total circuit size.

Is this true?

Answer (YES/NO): NO